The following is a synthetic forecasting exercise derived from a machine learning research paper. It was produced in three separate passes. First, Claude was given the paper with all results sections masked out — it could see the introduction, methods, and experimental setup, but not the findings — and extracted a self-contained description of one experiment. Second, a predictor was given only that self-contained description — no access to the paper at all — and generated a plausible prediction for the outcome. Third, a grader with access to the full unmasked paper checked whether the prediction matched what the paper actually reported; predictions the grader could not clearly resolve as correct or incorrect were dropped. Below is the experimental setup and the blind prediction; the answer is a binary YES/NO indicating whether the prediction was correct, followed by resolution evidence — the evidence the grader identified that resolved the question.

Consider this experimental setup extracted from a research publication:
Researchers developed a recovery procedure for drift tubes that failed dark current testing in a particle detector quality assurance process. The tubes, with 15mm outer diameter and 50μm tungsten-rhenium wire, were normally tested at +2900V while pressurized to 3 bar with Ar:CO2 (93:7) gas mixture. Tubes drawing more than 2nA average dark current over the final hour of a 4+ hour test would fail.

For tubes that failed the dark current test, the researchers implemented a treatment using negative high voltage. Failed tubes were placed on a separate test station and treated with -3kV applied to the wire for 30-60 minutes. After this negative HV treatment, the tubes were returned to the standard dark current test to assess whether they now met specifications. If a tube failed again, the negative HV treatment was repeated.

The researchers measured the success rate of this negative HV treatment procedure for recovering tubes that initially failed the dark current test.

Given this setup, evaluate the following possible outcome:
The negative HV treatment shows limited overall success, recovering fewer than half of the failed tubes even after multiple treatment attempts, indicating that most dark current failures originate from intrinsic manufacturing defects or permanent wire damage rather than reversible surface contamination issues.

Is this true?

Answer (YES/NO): NO